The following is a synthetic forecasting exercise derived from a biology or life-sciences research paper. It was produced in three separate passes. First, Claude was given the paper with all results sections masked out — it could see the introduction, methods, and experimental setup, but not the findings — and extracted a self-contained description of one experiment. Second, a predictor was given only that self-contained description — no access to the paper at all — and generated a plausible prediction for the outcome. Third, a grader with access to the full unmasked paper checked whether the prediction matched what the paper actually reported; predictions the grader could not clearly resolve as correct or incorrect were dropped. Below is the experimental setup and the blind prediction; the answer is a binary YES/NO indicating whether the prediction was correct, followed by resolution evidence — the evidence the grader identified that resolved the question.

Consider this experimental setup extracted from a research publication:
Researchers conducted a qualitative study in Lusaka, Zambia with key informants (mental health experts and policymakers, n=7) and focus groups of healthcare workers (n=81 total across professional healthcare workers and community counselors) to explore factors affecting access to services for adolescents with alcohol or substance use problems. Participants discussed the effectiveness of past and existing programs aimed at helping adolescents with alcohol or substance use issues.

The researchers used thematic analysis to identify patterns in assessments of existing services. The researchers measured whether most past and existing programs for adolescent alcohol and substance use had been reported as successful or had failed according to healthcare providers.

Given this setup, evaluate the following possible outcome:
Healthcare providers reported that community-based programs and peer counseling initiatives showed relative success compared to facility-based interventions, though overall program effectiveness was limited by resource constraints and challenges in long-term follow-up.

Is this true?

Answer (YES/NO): NO